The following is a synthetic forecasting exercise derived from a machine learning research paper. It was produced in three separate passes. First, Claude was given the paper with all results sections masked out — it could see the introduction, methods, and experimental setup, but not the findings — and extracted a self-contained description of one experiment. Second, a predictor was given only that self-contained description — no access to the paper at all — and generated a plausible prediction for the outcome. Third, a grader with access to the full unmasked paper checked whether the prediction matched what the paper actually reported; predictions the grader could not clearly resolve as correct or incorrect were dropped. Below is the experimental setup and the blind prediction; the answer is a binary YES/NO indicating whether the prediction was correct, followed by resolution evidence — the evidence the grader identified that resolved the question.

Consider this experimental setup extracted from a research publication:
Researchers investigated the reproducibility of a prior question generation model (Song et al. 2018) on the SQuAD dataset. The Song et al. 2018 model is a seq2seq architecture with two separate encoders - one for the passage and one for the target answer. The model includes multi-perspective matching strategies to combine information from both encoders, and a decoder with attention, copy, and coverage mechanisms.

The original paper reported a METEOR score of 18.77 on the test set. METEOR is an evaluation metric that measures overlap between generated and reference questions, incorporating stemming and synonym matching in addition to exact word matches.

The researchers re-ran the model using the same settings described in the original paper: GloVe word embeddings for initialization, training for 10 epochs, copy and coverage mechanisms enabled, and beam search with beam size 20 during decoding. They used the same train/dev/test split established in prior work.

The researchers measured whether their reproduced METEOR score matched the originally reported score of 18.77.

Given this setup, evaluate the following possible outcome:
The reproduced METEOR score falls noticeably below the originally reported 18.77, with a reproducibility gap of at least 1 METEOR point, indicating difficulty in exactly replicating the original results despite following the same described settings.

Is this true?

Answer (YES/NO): NO